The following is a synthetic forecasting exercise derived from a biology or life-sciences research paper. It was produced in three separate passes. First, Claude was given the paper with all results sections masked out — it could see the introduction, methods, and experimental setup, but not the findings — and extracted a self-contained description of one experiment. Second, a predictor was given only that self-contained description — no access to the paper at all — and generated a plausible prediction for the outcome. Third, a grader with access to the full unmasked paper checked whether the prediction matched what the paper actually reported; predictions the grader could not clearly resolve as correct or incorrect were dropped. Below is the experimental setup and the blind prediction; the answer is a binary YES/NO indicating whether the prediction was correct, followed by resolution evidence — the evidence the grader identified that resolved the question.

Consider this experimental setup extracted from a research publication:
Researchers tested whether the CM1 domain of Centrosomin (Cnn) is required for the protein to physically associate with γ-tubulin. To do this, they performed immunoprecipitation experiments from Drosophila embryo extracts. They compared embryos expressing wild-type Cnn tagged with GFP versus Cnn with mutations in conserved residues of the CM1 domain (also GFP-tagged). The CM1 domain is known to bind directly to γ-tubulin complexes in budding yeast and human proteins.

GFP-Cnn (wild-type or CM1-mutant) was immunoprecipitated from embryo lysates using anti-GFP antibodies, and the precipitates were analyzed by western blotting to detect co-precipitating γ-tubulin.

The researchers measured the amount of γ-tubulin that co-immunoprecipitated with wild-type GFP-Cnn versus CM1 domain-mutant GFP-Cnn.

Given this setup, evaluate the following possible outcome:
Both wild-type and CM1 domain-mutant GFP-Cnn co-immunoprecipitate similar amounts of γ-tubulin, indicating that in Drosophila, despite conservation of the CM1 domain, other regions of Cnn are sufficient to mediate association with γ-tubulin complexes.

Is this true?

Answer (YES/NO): NO